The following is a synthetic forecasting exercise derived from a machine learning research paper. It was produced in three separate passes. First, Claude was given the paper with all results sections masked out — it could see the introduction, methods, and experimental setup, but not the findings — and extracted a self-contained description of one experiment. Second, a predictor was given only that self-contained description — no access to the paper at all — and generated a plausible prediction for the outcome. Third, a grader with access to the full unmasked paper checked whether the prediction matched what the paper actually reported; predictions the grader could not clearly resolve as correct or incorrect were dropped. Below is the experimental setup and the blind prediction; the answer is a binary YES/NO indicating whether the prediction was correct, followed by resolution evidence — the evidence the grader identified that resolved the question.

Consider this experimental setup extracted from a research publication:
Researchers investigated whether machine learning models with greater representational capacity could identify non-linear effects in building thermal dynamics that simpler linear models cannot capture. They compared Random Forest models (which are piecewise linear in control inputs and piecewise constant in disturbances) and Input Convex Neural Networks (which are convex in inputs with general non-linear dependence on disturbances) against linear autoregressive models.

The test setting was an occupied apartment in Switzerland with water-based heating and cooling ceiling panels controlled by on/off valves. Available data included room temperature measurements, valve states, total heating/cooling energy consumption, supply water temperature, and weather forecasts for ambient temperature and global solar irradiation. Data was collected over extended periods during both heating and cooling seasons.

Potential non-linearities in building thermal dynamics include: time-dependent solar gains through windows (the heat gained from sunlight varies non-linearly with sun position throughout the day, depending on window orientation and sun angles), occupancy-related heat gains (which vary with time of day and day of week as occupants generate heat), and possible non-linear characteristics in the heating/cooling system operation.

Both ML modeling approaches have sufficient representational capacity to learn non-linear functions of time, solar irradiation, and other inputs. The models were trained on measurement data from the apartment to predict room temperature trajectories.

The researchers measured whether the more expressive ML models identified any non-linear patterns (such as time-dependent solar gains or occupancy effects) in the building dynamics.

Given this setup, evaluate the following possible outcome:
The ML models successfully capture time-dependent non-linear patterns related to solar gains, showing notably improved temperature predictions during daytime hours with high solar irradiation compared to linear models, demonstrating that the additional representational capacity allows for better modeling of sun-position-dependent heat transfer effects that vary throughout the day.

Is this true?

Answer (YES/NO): NO